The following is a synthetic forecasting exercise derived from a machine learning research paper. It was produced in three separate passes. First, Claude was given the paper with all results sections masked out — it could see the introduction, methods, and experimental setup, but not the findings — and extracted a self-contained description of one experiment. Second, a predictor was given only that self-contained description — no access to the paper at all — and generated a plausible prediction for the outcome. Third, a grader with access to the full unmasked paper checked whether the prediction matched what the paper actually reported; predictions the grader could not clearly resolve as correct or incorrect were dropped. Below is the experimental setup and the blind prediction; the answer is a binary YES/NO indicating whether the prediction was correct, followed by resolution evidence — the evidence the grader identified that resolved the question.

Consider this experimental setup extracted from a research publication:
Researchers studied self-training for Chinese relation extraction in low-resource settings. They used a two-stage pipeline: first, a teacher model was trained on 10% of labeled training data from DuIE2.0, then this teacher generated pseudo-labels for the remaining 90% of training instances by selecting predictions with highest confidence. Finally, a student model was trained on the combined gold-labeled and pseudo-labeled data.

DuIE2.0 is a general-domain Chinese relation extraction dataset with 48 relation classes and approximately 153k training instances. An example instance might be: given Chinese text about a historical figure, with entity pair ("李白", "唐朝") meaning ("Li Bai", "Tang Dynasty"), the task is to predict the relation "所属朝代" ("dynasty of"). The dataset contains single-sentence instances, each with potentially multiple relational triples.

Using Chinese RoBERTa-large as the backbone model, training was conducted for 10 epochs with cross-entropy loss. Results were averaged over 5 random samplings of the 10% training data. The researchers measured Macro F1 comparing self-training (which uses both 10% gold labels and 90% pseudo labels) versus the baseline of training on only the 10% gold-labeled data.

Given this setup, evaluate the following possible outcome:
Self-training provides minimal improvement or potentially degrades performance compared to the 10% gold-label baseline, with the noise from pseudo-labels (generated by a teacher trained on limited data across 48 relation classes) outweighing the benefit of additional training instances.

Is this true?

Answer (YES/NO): YES